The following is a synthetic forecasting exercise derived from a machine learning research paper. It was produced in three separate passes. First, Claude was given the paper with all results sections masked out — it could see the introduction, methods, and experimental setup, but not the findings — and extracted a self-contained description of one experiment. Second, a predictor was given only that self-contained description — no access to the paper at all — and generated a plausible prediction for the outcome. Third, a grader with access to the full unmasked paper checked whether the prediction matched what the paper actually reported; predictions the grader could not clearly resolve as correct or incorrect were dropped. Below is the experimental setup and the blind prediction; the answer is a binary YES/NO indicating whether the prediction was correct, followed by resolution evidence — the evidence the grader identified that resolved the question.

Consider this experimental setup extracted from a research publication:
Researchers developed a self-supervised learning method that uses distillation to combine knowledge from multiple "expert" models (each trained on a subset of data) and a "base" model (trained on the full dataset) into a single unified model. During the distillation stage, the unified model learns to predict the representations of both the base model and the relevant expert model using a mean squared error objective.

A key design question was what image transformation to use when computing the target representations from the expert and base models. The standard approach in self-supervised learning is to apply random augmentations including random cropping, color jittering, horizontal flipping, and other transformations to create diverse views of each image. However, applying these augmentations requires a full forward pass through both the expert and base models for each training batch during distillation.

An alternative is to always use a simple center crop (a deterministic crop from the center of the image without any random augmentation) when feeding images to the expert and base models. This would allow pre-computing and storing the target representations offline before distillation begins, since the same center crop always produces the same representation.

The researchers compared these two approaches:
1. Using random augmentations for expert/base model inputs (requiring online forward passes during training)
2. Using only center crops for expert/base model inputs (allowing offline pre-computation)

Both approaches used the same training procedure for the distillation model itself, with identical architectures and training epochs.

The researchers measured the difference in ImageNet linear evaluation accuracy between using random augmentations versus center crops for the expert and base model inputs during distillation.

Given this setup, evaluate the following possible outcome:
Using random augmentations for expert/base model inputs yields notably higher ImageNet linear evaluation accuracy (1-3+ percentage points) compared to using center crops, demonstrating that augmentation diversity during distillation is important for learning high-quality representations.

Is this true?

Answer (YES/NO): NO